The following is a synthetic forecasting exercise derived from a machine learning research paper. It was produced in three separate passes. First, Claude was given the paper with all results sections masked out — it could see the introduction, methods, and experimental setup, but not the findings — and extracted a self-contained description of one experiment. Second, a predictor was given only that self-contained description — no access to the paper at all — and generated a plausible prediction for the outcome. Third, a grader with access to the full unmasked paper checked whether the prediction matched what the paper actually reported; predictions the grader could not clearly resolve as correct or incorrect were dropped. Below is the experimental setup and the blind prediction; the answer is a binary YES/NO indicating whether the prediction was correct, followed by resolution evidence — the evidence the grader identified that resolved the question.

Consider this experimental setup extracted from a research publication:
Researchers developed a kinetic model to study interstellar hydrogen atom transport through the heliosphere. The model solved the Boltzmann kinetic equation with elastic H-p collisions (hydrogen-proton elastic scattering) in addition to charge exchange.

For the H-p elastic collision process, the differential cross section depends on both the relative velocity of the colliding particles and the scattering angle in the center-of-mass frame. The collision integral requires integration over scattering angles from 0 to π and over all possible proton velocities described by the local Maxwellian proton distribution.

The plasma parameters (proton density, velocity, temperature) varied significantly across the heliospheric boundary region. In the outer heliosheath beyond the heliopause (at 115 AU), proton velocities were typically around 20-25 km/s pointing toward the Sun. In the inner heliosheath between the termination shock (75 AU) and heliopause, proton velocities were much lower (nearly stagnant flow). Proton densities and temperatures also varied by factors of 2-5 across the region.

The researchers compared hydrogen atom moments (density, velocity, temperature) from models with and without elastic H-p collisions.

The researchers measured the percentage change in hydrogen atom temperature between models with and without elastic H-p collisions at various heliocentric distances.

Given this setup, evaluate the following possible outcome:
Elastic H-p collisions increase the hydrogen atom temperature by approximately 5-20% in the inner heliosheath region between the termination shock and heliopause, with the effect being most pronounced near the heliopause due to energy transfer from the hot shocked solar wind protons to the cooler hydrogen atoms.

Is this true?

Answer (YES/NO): NO